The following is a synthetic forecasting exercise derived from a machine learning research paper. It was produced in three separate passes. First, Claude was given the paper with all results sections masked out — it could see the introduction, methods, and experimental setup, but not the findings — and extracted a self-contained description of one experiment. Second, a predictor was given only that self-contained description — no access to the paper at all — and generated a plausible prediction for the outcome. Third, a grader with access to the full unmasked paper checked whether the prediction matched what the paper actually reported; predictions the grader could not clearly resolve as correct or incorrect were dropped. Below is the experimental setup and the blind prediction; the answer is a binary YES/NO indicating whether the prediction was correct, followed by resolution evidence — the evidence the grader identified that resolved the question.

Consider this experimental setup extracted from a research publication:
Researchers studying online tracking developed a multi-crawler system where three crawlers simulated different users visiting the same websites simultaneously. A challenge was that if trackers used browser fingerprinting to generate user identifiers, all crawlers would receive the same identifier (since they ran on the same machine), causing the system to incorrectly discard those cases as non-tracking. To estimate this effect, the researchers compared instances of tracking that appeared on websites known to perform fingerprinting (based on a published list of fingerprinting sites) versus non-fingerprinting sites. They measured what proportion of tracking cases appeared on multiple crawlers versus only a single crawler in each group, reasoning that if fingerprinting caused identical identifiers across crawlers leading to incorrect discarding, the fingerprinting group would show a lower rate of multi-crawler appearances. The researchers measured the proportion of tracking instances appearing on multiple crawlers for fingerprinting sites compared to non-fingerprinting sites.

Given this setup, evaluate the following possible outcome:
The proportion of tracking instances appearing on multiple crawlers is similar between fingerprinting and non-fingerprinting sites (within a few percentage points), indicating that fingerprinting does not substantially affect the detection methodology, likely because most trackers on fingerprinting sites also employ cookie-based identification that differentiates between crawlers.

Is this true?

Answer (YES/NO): NO